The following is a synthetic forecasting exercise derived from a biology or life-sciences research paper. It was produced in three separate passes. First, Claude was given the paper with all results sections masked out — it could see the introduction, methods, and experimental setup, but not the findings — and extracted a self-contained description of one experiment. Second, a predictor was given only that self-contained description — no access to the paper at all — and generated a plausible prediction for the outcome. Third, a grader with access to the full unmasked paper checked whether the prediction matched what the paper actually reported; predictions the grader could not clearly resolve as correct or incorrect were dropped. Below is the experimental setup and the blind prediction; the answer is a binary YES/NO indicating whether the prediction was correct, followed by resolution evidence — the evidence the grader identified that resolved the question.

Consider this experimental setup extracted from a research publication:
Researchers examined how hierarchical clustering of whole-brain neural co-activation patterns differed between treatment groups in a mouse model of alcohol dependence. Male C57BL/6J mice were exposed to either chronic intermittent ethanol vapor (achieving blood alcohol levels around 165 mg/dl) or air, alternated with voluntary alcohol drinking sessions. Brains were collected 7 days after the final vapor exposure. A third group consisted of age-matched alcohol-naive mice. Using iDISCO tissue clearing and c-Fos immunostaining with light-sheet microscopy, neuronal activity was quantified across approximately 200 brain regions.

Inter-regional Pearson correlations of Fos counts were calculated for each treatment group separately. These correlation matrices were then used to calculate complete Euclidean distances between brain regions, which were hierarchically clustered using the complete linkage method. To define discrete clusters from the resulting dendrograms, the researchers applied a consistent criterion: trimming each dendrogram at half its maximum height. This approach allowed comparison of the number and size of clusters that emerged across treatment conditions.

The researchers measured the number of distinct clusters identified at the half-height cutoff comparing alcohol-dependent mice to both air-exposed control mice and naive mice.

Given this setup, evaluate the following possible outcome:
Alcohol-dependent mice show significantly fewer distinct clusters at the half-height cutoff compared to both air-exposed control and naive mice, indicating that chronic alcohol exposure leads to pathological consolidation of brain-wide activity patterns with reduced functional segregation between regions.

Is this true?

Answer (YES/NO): YES